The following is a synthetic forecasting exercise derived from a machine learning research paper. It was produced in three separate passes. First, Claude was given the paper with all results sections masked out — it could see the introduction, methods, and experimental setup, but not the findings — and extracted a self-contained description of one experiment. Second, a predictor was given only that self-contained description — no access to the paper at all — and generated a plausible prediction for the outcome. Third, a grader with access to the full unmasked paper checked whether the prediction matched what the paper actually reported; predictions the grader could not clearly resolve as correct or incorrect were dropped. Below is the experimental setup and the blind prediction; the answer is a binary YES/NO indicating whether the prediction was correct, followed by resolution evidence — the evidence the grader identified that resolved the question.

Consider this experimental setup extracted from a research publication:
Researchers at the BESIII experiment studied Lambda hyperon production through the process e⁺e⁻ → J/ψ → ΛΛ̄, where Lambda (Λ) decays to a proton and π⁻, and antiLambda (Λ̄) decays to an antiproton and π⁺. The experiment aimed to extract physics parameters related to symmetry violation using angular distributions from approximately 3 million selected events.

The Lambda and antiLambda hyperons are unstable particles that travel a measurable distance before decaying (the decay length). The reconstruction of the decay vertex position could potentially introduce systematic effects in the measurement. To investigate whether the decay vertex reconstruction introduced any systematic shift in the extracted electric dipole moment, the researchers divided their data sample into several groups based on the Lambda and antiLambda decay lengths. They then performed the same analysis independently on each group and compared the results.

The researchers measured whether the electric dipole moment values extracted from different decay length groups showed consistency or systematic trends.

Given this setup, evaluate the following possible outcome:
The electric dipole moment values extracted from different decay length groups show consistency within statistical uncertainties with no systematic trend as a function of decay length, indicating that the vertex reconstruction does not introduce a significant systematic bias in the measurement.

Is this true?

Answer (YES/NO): YES